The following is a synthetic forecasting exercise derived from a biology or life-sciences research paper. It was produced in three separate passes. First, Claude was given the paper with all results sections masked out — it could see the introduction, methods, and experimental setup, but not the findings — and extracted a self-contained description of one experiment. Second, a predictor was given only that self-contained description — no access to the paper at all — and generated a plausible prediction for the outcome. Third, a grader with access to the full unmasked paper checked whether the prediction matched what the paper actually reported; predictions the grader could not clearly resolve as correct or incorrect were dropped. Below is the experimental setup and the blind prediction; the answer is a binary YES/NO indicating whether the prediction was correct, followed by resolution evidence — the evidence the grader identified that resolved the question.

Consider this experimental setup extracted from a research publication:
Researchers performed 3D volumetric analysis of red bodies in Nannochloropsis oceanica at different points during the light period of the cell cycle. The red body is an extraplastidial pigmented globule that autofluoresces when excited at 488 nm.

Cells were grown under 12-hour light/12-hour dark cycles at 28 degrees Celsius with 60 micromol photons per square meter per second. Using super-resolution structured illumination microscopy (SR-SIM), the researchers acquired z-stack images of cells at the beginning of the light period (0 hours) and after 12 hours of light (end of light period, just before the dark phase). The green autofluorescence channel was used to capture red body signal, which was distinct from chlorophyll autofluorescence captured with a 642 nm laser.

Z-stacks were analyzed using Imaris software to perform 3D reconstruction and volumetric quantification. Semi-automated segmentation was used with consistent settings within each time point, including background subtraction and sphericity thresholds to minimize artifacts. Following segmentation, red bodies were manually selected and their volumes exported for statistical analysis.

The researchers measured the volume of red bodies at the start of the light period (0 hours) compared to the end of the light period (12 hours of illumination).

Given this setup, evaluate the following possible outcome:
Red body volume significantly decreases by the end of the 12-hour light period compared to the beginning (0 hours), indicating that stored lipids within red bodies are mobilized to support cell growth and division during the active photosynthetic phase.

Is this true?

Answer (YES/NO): NO